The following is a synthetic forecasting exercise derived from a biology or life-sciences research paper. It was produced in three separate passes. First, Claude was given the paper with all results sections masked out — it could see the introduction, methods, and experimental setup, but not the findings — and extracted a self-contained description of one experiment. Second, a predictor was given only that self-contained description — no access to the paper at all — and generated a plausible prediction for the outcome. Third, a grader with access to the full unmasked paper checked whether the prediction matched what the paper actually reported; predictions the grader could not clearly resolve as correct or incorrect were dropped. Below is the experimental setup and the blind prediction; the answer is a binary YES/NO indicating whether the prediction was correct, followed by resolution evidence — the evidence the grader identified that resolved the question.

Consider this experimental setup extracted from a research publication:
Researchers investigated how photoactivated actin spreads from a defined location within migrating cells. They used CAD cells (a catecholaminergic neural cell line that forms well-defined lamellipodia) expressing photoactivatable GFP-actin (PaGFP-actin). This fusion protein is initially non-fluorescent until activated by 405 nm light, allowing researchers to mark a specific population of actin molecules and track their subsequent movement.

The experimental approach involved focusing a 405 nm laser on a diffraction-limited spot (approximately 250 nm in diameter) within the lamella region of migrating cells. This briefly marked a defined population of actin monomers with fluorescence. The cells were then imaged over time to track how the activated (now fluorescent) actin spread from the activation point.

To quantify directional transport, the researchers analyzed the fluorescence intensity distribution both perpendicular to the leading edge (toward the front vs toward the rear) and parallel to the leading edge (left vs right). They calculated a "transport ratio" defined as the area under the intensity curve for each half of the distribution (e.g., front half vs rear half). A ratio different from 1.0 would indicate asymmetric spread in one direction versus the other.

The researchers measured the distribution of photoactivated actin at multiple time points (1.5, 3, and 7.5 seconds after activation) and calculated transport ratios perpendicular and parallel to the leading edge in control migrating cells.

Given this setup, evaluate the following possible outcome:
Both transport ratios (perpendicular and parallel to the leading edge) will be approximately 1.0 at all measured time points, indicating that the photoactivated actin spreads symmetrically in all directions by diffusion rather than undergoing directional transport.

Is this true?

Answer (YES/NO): NO